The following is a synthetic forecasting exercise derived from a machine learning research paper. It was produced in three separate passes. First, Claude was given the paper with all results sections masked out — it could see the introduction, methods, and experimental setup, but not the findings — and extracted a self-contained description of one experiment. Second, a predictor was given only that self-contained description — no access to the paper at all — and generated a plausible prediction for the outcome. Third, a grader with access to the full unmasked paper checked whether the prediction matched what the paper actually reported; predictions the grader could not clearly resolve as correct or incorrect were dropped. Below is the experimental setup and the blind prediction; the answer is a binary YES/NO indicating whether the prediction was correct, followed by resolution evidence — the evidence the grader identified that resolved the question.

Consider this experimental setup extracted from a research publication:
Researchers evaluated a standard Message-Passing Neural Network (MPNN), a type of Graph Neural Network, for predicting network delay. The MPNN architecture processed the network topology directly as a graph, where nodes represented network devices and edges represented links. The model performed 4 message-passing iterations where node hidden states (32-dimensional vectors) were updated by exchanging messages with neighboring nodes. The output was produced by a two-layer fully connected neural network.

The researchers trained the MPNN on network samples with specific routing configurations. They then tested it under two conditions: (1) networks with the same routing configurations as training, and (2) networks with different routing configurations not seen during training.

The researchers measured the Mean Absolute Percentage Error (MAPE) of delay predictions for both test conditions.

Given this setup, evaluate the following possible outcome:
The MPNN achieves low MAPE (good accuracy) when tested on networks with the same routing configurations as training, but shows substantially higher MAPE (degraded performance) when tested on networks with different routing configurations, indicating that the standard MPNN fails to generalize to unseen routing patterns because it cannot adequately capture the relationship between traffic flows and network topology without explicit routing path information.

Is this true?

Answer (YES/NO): YES